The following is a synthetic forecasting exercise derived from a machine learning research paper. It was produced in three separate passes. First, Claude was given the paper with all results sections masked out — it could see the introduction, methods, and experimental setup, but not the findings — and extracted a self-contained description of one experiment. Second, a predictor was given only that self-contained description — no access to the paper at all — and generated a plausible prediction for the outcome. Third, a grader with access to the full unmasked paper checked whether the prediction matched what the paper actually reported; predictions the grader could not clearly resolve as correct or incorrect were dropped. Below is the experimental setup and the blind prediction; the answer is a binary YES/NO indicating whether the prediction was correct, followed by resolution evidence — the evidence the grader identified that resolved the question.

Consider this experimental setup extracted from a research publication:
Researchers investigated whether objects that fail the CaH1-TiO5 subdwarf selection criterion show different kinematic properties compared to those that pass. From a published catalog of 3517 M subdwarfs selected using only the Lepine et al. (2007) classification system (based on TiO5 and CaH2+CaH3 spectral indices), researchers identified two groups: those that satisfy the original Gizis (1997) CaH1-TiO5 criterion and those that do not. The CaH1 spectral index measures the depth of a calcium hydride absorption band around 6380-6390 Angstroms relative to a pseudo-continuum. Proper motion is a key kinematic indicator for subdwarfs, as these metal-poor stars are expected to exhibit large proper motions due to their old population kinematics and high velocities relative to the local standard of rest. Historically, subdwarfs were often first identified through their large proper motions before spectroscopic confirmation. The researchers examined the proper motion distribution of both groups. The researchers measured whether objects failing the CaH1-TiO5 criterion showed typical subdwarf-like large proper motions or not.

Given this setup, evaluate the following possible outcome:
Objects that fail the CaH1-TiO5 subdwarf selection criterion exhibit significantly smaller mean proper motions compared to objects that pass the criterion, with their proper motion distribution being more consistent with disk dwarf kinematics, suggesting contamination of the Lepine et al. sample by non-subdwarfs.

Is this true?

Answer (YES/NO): YES